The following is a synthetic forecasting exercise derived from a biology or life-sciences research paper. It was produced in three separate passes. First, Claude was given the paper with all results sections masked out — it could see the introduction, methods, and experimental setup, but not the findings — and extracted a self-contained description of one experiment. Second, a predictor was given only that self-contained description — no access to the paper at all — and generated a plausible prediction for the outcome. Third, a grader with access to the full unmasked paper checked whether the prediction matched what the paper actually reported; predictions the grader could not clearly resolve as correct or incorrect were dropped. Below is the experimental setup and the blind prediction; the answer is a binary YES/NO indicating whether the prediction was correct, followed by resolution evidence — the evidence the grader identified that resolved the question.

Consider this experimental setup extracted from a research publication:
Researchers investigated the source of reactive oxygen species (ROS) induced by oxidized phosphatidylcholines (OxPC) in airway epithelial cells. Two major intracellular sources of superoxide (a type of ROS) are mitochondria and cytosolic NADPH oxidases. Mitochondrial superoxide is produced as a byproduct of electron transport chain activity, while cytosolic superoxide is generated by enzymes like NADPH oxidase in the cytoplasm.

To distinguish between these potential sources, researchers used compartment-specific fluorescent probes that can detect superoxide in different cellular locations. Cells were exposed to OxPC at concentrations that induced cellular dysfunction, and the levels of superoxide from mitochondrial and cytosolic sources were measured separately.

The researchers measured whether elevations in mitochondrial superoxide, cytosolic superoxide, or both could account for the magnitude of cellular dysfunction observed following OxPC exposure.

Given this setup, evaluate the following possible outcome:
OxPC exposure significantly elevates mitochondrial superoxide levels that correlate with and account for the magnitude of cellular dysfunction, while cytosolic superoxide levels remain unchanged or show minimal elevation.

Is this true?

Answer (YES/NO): NO